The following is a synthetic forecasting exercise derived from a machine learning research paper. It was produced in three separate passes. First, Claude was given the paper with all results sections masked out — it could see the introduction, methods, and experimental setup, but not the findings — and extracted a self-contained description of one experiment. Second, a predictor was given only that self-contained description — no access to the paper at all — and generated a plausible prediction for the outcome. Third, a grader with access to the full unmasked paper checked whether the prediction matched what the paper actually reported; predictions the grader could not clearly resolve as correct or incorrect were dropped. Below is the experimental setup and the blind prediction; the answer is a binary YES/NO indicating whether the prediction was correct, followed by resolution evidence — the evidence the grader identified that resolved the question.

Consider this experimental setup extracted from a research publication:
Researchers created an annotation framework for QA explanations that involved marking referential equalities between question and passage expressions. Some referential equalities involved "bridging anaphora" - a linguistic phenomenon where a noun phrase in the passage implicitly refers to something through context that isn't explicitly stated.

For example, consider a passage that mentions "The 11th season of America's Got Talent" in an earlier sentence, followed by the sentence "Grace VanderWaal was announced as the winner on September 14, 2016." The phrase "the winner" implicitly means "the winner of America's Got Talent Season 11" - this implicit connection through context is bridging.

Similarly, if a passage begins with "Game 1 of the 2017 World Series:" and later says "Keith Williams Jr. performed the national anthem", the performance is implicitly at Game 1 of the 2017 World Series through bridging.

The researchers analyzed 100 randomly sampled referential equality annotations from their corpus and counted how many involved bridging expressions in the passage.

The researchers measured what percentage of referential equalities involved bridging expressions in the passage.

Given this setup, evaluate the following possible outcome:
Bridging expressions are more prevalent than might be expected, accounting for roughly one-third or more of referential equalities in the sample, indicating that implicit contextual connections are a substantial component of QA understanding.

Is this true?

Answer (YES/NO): NO